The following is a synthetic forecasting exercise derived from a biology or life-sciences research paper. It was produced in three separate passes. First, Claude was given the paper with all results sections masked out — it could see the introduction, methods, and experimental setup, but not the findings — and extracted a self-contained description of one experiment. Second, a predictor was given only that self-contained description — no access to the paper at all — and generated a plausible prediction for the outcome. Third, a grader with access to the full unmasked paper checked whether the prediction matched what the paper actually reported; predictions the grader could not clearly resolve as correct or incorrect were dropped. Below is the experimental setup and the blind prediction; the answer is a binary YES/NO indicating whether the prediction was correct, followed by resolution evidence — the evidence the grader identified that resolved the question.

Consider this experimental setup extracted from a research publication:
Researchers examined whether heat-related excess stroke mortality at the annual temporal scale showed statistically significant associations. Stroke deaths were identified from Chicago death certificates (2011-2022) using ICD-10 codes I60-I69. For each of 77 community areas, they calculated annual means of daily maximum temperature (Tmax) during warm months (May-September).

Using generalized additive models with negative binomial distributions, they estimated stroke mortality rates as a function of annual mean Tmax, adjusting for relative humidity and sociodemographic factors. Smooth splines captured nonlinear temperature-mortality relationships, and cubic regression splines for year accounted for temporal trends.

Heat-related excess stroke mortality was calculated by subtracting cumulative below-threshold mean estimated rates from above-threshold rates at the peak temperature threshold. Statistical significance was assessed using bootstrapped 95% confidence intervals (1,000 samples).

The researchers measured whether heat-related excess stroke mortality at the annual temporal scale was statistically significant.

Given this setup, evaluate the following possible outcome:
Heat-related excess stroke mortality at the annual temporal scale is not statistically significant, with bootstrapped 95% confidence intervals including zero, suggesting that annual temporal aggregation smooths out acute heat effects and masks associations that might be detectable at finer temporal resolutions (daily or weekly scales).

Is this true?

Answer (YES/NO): NO